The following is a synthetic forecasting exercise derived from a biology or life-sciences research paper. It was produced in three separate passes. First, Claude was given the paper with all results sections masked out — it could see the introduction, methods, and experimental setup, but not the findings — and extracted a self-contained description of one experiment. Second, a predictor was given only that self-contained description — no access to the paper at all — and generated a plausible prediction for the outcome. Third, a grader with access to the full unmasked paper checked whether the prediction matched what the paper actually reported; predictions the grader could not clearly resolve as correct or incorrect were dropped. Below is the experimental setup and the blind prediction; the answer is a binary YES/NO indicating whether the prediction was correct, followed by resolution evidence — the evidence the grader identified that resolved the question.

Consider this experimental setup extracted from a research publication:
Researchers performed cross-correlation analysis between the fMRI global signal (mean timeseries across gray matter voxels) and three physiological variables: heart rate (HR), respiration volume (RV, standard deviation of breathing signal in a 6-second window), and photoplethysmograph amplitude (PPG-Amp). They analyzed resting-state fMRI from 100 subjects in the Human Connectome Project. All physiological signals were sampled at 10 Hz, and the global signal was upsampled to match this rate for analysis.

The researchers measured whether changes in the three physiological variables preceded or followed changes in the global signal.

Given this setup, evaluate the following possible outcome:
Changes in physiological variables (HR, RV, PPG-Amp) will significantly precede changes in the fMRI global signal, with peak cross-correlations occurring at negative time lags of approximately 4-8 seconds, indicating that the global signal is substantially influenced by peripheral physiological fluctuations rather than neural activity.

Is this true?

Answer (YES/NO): NO